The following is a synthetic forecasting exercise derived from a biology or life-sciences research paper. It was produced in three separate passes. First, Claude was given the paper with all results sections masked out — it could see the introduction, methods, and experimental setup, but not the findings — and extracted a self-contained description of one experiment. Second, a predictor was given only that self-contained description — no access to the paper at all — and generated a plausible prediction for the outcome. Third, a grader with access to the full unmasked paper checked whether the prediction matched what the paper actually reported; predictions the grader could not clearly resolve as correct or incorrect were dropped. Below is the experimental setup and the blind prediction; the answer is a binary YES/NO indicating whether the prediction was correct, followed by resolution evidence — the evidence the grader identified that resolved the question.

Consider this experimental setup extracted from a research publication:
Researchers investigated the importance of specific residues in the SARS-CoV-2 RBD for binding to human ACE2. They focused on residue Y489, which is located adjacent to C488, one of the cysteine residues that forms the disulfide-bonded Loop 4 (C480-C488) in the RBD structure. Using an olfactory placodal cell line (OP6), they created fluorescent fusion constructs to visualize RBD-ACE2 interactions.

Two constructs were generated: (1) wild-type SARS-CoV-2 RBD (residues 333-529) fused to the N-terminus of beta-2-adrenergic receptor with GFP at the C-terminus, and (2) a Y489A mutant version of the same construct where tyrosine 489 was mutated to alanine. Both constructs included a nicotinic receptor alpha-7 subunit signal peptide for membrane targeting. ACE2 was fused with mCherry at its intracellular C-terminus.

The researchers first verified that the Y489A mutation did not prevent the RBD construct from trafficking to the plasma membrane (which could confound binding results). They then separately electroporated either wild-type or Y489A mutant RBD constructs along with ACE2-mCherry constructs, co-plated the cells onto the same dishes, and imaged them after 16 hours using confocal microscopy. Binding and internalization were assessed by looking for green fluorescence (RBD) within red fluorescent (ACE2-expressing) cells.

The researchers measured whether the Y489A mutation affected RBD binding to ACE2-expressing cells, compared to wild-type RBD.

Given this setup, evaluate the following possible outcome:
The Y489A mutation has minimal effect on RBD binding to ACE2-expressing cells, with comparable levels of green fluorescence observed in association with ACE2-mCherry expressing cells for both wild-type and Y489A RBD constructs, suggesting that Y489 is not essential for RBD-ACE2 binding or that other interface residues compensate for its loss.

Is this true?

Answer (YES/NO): NO